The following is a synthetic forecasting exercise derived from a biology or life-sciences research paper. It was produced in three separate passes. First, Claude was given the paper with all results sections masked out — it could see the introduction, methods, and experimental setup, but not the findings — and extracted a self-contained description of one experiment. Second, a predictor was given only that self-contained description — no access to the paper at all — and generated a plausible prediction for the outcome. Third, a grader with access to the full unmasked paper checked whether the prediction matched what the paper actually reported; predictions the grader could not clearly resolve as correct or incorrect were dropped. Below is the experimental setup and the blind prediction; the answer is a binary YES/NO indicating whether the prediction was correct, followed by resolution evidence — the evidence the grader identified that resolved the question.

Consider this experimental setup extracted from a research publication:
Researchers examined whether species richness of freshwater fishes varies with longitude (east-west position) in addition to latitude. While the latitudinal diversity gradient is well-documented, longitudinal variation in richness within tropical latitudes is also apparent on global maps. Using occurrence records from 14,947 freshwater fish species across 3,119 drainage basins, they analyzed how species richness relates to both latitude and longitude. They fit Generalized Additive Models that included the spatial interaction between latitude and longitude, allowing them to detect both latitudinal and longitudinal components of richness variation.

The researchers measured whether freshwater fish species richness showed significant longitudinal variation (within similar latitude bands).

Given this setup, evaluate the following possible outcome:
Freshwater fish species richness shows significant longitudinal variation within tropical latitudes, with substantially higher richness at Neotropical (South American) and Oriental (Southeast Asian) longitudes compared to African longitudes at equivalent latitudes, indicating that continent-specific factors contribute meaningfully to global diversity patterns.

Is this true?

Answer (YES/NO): NO